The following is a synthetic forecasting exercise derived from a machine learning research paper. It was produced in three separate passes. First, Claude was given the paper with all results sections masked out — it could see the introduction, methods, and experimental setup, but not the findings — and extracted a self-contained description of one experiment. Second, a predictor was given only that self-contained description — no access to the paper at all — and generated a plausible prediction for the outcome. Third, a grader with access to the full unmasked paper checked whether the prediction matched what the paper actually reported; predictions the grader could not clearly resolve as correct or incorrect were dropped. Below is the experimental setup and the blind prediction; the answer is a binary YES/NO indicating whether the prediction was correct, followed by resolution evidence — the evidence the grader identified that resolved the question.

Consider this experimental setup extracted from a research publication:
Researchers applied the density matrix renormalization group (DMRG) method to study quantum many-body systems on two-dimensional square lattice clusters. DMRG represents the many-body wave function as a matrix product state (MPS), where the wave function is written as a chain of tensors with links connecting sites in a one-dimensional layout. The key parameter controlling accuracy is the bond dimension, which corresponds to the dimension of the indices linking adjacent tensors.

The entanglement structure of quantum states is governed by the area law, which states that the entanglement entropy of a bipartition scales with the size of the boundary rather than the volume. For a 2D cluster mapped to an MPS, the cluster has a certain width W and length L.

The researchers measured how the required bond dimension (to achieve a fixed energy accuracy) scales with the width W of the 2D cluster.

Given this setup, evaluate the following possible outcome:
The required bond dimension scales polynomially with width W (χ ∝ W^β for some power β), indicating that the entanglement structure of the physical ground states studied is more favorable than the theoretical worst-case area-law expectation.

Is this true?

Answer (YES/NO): NO